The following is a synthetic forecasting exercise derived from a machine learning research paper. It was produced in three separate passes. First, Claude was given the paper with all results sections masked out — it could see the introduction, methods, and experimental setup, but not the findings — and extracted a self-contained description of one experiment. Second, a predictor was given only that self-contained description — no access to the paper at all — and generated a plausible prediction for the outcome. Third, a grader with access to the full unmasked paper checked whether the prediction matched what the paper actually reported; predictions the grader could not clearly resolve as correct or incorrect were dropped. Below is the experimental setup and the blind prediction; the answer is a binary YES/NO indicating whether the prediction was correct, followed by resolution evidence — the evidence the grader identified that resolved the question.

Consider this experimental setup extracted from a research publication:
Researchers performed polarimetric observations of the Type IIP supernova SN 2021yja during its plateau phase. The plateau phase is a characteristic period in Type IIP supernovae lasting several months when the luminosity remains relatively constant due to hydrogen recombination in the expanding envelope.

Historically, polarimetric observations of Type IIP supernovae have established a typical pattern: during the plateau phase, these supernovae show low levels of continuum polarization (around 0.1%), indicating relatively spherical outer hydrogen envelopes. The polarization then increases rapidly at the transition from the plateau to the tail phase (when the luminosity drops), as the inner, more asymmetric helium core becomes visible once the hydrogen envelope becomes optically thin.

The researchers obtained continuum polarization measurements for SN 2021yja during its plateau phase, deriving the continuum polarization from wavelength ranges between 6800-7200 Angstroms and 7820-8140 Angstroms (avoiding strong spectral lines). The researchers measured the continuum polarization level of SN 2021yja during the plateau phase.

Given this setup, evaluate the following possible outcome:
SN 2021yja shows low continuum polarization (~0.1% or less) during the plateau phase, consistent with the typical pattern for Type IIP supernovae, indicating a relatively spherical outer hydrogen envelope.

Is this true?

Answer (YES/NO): NO